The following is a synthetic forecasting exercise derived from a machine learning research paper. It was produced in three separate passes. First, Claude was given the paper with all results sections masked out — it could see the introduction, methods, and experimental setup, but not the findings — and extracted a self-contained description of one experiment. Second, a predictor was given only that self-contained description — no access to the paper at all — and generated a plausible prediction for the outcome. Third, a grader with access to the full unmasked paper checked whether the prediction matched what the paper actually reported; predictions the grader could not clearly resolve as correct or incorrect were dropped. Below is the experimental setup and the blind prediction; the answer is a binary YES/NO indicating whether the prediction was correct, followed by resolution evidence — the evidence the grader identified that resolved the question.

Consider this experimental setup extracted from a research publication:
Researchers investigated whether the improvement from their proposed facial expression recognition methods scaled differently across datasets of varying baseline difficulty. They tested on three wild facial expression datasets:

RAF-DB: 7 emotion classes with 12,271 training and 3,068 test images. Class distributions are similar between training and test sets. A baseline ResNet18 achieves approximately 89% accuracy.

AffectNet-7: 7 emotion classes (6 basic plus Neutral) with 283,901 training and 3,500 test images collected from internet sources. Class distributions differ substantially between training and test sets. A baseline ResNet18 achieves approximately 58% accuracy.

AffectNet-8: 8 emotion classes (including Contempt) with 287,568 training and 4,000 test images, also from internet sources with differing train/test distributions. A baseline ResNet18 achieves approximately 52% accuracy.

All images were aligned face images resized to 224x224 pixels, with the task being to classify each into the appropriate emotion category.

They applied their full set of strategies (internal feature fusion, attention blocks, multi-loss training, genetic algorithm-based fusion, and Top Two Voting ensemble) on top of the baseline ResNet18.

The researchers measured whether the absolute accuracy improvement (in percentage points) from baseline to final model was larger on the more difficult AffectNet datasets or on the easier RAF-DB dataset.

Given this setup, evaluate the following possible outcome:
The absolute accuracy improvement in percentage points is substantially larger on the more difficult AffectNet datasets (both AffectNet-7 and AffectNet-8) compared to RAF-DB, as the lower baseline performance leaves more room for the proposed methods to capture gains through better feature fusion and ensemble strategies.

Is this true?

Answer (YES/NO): YES